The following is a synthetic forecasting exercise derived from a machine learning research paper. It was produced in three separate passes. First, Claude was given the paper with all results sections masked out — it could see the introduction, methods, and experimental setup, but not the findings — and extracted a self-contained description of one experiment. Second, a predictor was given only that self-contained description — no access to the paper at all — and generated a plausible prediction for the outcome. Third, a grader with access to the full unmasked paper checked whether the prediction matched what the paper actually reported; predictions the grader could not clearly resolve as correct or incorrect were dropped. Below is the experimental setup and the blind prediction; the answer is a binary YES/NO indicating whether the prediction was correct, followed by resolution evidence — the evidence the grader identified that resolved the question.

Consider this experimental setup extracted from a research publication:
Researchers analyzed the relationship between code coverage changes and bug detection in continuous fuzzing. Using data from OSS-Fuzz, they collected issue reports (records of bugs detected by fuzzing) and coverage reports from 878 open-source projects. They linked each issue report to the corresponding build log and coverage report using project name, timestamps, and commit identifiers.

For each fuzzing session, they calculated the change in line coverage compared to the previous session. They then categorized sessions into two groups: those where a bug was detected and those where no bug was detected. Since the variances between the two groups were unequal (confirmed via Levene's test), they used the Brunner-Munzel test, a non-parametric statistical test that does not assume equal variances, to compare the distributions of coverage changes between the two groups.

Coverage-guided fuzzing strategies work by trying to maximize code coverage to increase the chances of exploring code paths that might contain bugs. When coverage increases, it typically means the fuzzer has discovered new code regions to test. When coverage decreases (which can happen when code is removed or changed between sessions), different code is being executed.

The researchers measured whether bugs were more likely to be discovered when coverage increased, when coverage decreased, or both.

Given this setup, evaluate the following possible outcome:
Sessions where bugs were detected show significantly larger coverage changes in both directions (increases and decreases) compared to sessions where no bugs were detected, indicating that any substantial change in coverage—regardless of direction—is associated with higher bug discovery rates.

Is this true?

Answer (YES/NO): YES